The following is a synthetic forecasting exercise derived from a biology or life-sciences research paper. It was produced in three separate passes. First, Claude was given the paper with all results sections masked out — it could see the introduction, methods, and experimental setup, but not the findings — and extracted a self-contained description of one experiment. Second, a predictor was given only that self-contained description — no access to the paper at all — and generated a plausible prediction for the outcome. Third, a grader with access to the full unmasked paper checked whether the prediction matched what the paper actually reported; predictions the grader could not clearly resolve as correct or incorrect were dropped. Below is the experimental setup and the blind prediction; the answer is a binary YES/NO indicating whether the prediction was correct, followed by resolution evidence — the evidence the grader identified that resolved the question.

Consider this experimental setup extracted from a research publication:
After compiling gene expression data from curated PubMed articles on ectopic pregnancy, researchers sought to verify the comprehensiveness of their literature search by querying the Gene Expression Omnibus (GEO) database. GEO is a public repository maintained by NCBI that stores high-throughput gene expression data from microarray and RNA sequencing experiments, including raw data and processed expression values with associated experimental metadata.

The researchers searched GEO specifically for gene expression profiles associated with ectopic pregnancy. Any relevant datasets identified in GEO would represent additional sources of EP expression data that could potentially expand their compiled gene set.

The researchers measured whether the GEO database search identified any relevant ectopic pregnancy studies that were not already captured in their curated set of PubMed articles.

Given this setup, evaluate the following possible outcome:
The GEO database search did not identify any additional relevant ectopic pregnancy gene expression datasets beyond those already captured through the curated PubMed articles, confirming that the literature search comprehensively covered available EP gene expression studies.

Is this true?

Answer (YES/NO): YES